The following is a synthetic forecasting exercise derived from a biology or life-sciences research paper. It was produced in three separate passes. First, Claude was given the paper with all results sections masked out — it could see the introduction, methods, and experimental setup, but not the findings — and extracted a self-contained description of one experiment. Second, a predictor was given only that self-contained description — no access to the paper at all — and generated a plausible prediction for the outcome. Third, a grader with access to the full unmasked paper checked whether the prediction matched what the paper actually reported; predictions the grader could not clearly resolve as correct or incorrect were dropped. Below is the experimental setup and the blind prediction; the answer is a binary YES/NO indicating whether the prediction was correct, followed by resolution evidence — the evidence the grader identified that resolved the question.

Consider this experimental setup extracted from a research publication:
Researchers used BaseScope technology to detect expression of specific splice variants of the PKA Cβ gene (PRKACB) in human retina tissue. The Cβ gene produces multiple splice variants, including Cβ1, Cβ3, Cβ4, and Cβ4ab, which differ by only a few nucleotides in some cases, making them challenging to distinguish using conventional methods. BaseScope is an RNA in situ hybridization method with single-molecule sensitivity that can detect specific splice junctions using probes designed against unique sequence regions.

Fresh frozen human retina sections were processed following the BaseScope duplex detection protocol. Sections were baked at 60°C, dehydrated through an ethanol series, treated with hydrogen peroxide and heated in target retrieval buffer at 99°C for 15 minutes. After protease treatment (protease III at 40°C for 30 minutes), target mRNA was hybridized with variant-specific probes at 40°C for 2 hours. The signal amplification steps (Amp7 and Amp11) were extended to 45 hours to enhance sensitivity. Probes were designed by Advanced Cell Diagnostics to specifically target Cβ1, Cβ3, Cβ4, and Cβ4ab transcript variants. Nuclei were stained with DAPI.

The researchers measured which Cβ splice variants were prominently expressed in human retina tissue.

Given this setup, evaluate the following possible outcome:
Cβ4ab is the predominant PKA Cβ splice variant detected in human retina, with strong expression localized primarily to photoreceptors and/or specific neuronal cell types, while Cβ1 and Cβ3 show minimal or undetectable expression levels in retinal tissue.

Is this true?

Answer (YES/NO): NO